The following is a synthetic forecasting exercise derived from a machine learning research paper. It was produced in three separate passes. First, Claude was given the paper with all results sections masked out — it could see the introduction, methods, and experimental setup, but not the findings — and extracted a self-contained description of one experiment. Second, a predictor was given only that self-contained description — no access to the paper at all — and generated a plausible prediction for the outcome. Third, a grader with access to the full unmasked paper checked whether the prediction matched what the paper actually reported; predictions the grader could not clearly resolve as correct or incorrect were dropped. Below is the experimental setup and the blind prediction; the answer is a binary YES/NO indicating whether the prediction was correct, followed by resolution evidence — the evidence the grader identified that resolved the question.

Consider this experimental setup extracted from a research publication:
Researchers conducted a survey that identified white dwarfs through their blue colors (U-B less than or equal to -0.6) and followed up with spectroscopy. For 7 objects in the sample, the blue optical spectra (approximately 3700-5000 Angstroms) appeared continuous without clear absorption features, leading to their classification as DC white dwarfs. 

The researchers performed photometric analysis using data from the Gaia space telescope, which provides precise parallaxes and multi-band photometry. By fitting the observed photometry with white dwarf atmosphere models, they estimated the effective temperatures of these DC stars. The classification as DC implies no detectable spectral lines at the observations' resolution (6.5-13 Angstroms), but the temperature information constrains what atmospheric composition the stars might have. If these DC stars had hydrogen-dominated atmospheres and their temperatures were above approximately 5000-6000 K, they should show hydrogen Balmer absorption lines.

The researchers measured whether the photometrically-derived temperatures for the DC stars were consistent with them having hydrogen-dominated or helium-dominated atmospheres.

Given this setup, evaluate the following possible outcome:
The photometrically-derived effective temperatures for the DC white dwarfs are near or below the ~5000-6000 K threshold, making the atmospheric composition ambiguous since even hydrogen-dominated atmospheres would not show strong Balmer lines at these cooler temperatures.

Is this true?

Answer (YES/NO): NO